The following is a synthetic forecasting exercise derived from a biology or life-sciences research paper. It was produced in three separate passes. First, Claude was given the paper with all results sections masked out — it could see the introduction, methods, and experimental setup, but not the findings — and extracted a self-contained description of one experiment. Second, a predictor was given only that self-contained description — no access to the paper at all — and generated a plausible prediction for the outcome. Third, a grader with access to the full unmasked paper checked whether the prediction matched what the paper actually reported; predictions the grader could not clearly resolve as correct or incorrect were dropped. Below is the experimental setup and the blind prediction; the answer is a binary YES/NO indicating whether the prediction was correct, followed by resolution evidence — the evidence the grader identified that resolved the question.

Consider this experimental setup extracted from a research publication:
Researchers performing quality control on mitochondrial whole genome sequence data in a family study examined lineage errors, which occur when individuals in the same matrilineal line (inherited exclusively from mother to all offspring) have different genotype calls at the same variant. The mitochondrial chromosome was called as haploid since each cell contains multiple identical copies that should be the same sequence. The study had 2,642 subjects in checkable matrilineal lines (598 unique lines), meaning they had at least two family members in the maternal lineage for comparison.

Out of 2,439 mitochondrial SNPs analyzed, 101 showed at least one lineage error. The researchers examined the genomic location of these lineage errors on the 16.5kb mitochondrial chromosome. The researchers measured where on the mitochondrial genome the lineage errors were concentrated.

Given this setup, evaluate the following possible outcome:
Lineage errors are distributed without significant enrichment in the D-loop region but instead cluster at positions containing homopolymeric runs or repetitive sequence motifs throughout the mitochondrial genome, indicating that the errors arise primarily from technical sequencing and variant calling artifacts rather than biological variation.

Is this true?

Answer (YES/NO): NO